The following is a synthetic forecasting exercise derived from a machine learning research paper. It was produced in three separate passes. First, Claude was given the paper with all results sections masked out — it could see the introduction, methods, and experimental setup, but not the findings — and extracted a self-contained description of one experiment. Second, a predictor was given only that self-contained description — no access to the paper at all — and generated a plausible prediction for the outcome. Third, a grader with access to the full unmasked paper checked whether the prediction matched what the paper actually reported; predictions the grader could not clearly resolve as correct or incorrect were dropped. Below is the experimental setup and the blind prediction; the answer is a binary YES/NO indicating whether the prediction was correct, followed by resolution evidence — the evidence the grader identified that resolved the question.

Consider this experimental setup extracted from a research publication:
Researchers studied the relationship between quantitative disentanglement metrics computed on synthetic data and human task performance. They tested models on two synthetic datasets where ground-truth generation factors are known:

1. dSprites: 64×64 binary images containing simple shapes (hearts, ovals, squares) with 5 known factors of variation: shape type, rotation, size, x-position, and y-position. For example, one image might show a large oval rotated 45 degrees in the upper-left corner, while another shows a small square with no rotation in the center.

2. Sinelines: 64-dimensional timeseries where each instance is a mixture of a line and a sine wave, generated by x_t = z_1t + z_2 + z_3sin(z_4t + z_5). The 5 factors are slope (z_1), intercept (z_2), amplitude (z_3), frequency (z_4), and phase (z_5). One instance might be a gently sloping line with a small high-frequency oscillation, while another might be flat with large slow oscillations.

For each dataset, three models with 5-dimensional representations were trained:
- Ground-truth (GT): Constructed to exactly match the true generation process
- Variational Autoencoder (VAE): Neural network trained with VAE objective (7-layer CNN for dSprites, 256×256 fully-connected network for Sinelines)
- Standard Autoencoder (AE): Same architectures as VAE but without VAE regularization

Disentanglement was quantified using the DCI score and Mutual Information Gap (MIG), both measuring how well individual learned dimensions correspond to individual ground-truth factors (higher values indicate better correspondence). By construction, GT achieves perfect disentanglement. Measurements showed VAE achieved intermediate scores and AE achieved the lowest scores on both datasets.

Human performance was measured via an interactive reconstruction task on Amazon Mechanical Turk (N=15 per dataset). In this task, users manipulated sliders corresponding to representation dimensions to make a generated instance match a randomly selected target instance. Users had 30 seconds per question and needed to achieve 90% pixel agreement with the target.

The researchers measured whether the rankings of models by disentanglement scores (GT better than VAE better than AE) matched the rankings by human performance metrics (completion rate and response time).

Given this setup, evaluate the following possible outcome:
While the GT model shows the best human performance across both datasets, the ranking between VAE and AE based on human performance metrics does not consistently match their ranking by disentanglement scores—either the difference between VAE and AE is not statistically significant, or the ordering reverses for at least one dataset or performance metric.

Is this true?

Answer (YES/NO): NO